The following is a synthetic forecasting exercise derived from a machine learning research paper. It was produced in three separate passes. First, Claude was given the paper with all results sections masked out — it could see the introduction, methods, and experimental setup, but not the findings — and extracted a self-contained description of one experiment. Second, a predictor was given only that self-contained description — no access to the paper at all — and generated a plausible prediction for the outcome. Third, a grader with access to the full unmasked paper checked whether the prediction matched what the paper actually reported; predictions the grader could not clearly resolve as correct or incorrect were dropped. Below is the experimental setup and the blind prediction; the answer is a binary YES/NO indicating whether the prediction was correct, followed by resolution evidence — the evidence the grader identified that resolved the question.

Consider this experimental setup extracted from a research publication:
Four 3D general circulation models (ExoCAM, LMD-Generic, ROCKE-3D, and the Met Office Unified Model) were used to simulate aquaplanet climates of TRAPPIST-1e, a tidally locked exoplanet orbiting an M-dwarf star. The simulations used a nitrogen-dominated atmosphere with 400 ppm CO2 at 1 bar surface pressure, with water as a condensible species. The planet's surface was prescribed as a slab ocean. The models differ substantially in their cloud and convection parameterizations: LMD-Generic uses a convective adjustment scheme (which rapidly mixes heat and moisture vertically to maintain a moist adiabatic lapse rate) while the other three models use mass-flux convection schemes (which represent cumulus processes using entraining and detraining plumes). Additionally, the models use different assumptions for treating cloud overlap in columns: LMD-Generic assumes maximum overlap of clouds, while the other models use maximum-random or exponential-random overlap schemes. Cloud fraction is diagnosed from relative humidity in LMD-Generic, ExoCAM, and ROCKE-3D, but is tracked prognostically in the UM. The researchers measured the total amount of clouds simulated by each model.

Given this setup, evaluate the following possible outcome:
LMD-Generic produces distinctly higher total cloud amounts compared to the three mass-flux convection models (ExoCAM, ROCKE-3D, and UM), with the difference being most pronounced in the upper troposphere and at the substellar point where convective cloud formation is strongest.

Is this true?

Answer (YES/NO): NO